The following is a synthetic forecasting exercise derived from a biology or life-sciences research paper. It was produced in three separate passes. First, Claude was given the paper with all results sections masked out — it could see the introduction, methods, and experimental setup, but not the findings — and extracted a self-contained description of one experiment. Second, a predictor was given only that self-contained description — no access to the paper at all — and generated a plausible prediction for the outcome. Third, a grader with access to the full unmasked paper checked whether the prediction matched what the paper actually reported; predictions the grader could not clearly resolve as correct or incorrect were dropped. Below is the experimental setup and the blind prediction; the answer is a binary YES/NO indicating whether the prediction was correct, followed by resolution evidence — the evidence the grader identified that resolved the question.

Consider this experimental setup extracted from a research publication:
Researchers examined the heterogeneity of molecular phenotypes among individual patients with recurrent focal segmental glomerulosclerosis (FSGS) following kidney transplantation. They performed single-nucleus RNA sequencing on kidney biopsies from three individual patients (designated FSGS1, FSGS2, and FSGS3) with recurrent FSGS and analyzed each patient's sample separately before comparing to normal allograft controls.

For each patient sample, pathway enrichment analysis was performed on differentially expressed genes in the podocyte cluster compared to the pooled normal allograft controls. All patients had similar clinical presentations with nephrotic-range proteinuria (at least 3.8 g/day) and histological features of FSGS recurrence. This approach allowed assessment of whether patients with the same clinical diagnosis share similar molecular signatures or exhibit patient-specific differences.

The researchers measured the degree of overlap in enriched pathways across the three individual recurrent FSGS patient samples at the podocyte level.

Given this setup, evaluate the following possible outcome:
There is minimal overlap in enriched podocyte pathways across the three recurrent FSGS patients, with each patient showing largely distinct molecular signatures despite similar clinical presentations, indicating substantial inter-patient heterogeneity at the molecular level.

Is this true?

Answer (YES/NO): YES